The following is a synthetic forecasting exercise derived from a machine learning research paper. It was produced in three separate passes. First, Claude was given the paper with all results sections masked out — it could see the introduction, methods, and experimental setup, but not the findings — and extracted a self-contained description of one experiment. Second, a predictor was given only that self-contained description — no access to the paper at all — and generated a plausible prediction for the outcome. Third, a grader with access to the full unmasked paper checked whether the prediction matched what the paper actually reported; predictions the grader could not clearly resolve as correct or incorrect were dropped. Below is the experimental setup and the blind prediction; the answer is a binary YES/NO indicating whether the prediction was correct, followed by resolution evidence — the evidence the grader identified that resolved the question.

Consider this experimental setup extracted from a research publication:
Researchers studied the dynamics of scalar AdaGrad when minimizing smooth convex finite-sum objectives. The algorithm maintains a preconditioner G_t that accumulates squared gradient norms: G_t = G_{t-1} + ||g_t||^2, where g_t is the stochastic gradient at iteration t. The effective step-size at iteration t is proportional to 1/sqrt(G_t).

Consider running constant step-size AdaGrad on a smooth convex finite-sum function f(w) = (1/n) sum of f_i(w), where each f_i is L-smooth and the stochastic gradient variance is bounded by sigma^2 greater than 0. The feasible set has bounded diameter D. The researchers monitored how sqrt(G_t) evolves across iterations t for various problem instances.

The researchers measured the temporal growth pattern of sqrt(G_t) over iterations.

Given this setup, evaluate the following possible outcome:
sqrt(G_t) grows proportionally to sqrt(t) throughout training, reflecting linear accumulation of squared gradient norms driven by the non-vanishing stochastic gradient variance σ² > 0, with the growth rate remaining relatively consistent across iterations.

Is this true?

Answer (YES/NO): NO